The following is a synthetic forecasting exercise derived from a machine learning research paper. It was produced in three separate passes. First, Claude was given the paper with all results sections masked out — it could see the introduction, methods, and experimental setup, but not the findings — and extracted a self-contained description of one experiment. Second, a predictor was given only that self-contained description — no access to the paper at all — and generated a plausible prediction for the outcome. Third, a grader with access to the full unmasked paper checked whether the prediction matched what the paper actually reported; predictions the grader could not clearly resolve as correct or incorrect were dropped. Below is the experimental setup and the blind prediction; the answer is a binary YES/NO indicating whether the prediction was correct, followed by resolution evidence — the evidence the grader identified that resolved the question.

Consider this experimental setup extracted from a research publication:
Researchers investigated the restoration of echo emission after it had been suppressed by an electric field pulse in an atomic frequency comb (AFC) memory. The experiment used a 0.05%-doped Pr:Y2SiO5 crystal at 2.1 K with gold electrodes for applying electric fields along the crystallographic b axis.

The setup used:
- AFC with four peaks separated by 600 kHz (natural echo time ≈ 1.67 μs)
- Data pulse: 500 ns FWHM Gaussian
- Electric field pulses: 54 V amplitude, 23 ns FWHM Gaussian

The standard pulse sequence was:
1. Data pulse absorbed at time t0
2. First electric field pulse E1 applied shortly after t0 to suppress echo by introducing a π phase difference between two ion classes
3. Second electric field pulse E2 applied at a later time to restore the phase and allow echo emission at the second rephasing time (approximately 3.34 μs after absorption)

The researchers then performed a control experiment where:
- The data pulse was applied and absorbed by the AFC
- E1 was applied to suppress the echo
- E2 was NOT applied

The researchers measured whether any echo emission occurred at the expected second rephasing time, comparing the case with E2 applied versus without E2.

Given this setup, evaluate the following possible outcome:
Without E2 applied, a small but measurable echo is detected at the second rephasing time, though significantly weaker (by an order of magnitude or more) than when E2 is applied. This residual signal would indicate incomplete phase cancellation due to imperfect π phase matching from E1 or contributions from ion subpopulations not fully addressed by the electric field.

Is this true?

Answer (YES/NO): NO